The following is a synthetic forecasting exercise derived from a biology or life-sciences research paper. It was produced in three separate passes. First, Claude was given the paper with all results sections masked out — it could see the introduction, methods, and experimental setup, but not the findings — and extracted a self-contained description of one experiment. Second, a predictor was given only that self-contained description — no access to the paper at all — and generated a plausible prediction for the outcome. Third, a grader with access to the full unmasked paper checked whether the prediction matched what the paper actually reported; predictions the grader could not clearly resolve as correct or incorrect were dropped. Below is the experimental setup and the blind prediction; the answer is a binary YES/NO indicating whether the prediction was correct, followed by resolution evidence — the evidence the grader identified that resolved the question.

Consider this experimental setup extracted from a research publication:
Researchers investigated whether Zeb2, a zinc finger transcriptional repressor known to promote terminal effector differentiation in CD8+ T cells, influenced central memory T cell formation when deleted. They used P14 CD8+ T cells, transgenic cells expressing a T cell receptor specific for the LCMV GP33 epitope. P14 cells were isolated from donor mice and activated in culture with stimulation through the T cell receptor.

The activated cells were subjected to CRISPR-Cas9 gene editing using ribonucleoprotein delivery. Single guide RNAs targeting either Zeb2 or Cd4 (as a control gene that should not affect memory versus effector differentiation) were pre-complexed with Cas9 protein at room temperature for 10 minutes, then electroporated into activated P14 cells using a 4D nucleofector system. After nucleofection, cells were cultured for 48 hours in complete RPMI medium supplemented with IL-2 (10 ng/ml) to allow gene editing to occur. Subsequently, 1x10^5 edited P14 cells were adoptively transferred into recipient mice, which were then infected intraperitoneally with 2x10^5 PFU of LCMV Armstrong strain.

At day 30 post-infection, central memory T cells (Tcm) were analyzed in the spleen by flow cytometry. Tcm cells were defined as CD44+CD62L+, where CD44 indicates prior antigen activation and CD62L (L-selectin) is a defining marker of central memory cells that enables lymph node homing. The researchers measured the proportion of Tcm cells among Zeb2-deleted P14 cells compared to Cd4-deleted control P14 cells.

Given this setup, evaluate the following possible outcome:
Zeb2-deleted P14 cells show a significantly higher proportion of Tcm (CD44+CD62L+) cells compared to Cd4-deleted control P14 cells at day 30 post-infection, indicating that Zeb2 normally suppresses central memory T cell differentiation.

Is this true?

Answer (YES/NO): NO